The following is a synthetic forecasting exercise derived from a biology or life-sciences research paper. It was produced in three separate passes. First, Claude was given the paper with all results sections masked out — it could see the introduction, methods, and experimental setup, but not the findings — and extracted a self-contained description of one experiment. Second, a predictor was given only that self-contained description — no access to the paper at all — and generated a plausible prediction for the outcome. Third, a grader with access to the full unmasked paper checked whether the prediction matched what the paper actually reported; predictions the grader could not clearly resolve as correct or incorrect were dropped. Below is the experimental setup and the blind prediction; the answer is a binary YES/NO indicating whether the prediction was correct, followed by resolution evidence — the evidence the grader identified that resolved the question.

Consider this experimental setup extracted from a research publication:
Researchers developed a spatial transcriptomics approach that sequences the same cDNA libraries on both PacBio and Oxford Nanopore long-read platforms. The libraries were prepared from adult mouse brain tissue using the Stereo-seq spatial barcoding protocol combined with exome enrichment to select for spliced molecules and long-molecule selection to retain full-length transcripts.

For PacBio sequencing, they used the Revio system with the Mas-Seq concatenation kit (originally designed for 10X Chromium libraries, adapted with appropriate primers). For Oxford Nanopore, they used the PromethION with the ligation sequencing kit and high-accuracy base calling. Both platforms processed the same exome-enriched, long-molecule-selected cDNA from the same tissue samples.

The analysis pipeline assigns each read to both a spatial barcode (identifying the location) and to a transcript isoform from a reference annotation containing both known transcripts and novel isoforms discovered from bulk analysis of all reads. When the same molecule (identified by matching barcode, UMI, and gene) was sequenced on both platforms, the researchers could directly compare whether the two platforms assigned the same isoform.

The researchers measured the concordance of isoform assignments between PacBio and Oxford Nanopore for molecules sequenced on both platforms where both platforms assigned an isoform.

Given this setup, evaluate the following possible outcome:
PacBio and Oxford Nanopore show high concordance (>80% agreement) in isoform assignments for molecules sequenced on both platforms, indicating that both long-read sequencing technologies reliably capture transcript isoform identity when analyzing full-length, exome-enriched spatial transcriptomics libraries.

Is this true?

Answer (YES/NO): YES